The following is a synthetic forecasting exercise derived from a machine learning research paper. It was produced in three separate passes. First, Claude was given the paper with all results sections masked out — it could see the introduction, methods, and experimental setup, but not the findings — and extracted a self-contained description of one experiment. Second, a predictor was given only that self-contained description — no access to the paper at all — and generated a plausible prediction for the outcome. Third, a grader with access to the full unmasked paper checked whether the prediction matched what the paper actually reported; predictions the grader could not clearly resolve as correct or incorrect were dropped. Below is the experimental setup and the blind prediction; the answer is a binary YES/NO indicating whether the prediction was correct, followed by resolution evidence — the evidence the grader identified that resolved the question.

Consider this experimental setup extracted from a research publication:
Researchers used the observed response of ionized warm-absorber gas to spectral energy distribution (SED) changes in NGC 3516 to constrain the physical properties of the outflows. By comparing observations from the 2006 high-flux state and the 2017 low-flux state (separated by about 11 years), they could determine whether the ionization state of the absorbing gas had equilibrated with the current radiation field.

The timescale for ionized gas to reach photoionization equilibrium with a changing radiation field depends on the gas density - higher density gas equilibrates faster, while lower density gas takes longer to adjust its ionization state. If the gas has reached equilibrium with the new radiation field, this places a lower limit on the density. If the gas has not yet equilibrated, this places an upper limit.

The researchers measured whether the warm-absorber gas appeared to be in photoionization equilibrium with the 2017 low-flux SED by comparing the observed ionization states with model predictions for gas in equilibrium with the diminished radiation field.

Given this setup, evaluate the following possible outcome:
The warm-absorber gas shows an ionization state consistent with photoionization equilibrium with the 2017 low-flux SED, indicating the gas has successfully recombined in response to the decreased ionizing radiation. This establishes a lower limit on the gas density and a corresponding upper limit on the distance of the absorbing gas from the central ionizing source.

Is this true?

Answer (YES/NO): YES